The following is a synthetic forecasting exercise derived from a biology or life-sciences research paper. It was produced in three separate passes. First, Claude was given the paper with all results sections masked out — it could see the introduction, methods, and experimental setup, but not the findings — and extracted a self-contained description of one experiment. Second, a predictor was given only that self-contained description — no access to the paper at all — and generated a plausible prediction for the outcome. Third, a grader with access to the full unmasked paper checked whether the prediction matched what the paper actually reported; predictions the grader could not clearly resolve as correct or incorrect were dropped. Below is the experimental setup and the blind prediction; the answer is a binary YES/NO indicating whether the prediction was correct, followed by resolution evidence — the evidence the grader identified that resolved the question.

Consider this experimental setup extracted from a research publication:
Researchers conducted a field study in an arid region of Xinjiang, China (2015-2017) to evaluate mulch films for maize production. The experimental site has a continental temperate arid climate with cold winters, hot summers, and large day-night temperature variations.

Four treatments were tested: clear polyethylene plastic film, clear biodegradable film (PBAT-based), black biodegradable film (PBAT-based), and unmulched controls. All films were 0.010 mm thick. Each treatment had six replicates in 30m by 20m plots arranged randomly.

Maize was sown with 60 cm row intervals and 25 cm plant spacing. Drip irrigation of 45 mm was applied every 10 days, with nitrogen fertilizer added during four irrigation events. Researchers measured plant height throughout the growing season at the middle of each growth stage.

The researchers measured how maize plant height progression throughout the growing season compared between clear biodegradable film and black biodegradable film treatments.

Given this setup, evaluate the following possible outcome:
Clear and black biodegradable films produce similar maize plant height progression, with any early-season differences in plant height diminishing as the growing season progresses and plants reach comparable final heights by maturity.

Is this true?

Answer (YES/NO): YES